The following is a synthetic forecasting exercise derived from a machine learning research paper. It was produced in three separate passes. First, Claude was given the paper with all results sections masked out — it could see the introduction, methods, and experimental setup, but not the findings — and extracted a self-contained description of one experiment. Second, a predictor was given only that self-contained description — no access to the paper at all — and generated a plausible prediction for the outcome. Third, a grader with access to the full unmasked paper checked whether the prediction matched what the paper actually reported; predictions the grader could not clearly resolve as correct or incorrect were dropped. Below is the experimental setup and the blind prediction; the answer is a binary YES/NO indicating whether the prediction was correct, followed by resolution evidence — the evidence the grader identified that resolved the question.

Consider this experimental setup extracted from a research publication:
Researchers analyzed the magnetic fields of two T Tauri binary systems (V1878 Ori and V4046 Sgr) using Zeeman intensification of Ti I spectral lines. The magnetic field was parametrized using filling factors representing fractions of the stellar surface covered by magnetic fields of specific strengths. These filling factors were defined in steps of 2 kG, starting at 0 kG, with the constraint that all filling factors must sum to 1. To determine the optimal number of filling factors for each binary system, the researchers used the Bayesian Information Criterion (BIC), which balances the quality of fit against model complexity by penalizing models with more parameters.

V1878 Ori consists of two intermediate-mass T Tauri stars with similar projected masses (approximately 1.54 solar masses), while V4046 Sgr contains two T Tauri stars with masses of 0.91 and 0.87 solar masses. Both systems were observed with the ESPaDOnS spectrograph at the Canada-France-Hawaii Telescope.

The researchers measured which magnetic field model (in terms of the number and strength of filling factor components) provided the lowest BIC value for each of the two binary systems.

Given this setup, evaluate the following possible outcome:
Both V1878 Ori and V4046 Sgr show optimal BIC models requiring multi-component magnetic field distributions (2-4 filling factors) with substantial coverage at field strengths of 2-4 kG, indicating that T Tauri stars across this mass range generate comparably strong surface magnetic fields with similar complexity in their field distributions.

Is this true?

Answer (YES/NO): NO